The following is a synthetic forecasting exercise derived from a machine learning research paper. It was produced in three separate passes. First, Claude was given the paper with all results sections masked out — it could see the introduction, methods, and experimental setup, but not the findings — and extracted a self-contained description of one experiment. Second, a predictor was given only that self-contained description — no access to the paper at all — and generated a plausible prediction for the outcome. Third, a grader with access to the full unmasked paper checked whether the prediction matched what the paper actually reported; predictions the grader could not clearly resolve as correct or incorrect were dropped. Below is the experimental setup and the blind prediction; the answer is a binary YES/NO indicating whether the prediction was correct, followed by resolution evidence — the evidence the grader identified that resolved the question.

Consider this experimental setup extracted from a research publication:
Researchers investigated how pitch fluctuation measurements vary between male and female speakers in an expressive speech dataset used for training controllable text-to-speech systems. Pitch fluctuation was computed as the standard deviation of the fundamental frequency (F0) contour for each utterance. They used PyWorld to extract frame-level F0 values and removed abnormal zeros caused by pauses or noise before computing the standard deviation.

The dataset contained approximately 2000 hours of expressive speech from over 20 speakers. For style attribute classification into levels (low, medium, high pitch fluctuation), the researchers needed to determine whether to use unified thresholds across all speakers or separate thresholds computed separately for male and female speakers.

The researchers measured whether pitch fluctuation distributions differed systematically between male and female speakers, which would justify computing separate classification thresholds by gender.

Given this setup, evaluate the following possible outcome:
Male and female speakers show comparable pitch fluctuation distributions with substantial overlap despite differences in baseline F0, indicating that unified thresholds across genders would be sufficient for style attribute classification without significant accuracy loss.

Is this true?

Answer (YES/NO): NO